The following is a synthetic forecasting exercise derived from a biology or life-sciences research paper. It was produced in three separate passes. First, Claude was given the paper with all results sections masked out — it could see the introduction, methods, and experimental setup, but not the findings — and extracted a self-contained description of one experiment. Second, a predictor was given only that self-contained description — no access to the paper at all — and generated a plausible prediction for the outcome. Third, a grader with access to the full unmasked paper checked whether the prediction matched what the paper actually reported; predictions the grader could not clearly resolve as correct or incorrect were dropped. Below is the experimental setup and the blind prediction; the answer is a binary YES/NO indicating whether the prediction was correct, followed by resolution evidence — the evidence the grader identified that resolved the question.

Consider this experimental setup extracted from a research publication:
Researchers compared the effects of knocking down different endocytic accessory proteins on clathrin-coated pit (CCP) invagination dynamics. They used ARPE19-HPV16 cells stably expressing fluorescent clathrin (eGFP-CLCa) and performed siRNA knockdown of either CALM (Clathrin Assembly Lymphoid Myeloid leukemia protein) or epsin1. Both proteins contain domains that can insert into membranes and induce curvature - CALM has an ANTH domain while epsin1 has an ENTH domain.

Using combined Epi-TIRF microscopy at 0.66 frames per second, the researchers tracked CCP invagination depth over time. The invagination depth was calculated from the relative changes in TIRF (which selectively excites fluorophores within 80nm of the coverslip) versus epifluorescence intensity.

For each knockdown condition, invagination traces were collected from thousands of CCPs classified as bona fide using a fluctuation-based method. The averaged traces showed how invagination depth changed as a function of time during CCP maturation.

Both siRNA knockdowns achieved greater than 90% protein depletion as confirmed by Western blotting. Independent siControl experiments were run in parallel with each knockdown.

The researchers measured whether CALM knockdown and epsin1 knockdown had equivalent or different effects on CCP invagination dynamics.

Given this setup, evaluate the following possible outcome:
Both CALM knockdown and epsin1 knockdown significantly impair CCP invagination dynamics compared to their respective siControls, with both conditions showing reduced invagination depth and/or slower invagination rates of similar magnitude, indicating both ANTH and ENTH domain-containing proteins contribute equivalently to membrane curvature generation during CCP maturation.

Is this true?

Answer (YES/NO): NO